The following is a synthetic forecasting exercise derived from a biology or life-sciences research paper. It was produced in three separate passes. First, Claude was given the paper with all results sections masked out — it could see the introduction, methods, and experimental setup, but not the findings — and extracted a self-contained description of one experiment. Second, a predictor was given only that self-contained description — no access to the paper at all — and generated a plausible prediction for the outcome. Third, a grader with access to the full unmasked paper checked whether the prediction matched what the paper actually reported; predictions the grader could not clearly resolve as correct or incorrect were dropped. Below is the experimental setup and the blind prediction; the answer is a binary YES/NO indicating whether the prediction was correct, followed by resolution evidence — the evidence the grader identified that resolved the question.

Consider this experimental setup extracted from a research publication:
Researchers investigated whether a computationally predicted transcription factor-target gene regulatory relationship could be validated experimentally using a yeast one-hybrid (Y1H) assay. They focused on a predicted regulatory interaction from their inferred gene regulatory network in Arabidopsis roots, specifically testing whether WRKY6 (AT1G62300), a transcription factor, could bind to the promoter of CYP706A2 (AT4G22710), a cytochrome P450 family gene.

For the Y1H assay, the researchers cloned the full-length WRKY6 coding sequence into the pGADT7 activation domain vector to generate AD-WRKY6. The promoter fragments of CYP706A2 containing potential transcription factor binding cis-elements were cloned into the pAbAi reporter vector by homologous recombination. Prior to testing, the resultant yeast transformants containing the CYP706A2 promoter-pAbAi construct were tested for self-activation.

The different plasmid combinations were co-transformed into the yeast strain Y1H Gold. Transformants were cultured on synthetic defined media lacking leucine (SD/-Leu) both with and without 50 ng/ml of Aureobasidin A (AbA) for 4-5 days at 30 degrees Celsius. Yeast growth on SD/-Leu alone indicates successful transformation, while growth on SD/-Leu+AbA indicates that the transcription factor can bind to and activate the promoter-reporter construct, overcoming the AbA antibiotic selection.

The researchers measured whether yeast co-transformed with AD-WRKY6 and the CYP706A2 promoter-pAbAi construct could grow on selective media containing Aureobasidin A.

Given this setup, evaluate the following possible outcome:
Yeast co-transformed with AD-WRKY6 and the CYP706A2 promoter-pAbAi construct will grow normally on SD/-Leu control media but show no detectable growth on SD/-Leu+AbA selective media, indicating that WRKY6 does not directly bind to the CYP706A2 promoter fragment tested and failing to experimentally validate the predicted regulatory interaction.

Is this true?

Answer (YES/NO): NO